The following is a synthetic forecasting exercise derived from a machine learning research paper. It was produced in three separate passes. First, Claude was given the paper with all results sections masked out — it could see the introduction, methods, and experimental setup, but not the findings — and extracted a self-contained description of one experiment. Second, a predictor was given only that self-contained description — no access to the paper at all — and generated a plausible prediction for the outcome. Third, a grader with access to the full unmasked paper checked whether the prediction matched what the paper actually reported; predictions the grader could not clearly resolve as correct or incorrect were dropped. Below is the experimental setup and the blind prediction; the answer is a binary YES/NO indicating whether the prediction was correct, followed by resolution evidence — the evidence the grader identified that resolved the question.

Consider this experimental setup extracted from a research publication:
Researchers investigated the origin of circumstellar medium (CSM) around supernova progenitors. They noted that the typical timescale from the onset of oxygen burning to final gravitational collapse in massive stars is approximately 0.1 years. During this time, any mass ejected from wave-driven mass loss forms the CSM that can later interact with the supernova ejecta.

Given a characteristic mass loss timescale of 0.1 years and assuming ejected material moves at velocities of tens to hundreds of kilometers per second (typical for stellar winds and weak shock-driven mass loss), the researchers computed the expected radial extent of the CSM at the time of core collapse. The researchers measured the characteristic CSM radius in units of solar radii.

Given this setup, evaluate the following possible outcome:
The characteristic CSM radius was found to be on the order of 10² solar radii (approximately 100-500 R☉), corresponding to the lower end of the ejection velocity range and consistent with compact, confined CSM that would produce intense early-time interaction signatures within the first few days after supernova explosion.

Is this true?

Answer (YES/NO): NO